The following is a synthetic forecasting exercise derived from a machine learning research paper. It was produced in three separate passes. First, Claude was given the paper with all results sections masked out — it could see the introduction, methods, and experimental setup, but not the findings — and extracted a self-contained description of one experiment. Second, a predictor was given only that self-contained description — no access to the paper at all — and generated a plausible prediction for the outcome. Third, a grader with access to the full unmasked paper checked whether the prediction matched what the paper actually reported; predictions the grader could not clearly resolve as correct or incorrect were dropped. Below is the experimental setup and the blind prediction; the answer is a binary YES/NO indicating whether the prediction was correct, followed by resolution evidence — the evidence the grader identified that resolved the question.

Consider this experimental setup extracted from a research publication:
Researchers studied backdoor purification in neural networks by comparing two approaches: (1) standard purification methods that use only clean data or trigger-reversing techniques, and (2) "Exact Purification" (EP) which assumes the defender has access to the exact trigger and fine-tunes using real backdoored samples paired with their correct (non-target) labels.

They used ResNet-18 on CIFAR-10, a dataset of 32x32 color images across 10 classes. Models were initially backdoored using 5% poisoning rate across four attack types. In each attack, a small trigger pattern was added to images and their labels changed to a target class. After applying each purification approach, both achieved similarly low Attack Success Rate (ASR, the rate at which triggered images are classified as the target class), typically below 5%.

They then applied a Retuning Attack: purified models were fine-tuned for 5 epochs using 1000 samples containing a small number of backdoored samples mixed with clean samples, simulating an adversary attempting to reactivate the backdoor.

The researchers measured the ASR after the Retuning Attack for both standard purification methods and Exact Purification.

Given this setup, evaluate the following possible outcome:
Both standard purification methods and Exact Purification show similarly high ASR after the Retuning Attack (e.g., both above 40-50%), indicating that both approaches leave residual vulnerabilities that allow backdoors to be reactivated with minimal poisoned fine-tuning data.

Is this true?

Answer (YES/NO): NO